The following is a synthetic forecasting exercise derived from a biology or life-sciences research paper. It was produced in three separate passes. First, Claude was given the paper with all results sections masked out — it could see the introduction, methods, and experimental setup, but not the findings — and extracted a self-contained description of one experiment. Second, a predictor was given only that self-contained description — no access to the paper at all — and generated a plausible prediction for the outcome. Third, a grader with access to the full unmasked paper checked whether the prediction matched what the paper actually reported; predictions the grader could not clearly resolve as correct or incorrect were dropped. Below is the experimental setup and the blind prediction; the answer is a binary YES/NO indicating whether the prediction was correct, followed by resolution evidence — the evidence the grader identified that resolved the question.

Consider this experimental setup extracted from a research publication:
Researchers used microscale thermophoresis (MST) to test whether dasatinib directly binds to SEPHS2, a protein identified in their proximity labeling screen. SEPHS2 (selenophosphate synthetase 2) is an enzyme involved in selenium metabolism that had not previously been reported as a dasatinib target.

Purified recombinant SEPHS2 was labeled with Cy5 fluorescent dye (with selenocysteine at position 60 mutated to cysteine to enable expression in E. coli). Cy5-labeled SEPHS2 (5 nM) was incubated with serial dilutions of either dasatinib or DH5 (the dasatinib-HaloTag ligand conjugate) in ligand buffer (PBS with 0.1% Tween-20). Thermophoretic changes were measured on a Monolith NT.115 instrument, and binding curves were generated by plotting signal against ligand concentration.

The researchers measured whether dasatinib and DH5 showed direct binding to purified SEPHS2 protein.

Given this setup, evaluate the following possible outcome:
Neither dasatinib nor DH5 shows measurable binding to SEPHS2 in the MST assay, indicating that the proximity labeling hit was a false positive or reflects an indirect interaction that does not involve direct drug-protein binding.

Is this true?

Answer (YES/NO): NO